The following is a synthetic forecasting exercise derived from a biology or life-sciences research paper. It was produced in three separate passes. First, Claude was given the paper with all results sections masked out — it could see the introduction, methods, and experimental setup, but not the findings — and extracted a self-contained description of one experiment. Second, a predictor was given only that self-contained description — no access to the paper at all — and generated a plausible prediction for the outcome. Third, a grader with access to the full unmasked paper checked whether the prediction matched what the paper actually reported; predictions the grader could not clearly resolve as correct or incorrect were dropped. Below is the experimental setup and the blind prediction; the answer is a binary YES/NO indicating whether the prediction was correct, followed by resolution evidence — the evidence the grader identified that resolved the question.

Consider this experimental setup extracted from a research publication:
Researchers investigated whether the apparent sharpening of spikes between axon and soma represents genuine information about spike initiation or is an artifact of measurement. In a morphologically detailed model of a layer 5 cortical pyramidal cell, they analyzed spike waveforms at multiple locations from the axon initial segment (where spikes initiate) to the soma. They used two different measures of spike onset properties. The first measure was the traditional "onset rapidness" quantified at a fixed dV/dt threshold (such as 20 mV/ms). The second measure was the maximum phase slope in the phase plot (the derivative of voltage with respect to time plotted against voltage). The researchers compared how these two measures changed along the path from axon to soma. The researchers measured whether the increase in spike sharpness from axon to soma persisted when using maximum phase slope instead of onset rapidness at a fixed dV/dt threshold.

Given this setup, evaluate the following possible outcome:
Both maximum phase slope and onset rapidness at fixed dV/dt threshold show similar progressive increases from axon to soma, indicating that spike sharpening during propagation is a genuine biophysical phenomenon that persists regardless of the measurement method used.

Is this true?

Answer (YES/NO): NO